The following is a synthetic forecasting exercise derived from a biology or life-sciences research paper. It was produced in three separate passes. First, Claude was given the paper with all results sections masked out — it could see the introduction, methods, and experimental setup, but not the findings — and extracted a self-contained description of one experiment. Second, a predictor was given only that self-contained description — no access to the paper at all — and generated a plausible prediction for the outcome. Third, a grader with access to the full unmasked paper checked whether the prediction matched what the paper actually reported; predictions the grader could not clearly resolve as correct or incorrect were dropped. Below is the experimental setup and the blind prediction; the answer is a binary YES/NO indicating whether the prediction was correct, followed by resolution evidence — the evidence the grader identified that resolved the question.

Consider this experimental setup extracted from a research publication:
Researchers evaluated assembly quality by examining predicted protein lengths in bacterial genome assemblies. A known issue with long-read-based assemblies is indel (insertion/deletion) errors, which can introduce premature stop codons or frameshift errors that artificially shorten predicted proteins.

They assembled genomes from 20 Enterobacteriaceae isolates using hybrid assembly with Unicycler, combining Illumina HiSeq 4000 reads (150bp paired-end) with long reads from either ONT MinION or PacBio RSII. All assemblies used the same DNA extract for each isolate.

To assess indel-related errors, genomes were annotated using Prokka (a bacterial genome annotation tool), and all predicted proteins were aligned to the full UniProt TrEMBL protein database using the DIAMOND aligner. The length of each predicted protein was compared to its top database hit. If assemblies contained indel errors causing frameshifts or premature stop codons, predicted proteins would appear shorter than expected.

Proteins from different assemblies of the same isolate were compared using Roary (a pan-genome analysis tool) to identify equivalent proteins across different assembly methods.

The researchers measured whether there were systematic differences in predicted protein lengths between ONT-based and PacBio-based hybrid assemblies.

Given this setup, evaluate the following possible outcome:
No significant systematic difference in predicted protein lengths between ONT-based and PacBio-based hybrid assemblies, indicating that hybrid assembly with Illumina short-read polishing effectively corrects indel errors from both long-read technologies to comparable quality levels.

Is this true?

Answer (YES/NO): YES